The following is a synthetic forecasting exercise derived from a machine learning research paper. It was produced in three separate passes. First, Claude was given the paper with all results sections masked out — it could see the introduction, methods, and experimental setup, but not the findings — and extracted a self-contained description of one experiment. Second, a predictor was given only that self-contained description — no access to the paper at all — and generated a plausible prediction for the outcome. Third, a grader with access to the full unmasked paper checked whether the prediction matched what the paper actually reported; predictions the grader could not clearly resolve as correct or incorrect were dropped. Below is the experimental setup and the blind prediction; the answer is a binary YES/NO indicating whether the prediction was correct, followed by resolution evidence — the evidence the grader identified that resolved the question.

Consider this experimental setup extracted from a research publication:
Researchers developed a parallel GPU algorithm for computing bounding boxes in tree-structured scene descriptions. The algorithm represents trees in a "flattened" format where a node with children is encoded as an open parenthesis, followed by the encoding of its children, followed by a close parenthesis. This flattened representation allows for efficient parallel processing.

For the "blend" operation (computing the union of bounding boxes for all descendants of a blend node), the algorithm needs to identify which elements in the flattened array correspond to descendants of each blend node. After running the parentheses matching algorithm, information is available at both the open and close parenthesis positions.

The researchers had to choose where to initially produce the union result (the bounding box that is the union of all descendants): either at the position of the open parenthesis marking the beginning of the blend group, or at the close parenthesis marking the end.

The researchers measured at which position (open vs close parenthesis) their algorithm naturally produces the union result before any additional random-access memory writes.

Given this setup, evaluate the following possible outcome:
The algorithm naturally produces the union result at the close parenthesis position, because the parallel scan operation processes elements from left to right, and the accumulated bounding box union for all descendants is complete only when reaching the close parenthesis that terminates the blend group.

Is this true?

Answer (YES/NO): YES